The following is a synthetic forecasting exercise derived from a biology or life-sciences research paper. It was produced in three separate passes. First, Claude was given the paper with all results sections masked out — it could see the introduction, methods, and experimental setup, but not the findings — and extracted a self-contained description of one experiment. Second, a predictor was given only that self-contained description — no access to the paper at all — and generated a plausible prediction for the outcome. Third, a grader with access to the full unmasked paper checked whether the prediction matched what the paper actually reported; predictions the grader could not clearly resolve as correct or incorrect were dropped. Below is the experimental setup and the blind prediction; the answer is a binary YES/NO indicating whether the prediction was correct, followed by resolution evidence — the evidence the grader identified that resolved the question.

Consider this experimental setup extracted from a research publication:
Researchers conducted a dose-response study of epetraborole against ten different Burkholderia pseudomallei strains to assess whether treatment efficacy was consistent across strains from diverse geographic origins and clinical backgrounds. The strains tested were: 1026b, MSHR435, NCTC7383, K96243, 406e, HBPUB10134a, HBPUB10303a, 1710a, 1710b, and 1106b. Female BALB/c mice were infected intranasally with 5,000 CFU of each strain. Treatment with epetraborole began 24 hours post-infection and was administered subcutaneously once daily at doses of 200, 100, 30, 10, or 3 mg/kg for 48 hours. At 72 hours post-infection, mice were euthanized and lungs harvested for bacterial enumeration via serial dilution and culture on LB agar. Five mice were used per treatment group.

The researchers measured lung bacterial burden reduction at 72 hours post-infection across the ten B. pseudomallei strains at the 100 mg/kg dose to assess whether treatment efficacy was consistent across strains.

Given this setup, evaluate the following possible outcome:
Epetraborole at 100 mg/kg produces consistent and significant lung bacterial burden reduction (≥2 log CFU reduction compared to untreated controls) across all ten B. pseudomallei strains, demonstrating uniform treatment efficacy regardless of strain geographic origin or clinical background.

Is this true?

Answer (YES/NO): NO